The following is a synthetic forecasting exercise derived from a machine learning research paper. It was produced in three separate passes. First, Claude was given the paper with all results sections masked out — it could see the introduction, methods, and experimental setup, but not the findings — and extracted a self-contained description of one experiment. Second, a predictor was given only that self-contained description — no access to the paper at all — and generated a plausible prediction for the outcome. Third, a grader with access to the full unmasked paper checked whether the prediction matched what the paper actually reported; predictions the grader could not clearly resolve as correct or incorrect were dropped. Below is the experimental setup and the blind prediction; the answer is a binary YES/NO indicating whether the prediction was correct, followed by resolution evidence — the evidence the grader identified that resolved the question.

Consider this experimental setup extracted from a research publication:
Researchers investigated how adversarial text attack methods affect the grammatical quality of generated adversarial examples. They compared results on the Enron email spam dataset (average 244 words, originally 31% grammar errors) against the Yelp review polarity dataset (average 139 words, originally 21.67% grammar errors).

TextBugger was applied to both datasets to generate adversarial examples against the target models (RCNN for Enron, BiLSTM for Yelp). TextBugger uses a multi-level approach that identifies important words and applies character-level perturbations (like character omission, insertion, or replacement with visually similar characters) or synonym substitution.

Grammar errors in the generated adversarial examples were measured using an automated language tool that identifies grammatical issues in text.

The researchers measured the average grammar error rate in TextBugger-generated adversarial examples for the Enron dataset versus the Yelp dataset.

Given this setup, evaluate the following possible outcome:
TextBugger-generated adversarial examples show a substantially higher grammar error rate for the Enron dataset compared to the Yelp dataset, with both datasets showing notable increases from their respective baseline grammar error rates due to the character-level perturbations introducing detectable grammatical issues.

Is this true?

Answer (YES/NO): NO